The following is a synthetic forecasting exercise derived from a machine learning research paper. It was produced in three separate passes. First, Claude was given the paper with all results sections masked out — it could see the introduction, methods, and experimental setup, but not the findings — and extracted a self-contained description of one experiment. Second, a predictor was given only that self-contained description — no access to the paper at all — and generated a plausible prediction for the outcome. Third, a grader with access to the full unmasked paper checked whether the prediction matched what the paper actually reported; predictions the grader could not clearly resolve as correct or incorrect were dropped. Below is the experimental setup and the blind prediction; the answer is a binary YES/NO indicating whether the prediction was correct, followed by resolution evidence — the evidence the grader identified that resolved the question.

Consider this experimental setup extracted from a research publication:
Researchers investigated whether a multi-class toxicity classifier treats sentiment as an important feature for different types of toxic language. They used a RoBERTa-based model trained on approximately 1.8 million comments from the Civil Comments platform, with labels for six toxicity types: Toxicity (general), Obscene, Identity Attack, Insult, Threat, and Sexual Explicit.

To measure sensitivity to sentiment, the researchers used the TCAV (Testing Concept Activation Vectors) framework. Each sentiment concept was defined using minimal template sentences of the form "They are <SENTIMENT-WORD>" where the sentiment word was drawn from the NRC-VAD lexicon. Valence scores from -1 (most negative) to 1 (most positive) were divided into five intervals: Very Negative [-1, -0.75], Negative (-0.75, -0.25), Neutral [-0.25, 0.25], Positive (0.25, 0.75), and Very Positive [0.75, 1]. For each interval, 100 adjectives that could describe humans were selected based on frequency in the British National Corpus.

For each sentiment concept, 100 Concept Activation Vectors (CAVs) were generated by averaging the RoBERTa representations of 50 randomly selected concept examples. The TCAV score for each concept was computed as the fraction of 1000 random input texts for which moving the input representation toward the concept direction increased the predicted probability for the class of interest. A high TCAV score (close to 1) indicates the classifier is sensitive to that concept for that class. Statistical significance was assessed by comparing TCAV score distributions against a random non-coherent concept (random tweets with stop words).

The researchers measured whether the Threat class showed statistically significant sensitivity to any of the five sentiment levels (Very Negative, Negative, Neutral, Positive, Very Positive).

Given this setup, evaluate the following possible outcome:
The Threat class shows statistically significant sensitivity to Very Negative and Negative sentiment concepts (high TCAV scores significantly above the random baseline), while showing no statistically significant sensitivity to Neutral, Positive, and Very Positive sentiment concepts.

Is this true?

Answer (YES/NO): NO